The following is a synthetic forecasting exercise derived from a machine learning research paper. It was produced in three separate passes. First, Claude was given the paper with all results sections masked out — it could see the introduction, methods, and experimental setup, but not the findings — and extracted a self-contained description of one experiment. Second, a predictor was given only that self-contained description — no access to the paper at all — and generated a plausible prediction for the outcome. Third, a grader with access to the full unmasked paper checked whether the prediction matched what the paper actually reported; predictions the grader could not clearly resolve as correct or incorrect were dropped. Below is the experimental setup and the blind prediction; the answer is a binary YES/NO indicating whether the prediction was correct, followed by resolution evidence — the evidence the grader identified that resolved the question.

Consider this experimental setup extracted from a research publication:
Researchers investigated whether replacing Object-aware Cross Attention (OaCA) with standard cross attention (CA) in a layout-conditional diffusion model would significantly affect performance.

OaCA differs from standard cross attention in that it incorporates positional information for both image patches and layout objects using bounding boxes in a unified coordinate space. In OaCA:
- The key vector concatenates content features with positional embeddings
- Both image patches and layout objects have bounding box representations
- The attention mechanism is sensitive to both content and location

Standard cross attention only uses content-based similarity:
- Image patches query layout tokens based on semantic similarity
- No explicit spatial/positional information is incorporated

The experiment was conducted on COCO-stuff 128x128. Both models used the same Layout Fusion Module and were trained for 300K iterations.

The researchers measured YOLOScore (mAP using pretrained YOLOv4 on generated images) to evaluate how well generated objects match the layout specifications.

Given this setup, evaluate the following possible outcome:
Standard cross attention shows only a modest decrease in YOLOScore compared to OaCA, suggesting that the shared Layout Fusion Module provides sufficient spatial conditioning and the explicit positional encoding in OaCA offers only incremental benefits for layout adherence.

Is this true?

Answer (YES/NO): YES